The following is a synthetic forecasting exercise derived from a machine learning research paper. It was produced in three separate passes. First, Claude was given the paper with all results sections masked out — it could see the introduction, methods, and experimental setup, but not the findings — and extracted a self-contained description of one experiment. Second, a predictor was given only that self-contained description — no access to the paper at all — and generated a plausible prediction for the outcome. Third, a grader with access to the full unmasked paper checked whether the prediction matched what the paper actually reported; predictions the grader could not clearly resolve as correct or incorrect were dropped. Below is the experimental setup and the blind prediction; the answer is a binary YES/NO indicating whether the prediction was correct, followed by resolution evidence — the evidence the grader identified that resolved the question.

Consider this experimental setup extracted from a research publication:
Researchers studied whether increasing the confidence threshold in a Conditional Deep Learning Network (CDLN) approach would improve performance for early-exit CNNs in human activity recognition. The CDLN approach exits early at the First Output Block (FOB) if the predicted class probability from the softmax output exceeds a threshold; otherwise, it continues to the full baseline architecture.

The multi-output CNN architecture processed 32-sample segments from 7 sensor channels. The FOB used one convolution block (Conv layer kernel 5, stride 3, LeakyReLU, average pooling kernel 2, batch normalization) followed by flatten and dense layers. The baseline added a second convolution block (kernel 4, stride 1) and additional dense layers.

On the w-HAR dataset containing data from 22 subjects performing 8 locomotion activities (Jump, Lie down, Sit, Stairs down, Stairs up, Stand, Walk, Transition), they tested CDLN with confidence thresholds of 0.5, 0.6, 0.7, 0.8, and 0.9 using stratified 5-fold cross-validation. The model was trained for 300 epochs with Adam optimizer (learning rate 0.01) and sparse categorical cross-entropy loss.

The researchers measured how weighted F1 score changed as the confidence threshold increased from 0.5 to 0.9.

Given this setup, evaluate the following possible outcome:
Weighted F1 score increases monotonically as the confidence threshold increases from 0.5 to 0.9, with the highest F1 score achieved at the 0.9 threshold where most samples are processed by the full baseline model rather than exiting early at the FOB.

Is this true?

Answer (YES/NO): YES